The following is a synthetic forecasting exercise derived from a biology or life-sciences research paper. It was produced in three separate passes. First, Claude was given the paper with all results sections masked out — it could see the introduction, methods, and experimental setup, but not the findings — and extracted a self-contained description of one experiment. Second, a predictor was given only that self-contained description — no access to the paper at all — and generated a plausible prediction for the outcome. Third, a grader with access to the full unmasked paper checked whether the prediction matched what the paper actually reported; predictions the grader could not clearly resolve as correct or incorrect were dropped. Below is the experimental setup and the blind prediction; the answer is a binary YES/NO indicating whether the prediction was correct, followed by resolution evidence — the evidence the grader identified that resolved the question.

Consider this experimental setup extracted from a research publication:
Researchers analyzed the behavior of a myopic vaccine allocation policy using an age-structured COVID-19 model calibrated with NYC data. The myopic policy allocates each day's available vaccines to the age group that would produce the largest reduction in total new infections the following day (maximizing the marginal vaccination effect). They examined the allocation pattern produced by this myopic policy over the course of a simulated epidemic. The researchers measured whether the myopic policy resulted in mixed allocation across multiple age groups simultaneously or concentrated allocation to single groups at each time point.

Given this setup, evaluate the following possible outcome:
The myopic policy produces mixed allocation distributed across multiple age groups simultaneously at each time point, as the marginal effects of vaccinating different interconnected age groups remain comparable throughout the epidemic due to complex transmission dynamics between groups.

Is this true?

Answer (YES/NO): NO